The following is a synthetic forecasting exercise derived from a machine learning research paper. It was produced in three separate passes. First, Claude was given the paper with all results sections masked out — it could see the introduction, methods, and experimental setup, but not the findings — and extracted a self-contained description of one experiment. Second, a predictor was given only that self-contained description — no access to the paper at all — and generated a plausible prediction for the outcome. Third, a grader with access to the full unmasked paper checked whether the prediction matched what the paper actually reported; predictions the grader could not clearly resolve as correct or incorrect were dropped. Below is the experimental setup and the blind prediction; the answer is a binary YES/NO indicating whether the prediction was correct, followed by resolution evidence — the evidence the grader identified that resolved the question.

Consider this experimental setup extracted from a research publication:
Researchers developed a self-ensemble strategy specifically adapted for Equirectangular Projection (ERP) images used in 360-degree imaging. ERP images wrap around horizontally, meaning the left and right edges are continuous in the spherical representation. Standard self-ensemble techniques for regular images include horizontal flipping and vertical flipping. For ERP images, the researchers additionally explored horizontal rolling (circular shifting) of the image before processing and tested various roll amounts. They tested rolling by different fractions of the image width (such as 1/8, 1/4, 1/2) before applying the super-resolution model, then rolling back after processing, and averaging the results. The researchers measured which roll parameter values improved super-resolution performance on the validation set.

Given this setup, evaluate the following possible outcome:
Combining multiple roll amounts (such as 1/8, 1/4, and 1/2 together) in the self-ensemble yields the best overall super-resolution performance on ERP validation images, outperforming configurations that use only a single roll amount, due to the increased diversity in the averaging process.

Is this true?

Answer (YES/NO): NO